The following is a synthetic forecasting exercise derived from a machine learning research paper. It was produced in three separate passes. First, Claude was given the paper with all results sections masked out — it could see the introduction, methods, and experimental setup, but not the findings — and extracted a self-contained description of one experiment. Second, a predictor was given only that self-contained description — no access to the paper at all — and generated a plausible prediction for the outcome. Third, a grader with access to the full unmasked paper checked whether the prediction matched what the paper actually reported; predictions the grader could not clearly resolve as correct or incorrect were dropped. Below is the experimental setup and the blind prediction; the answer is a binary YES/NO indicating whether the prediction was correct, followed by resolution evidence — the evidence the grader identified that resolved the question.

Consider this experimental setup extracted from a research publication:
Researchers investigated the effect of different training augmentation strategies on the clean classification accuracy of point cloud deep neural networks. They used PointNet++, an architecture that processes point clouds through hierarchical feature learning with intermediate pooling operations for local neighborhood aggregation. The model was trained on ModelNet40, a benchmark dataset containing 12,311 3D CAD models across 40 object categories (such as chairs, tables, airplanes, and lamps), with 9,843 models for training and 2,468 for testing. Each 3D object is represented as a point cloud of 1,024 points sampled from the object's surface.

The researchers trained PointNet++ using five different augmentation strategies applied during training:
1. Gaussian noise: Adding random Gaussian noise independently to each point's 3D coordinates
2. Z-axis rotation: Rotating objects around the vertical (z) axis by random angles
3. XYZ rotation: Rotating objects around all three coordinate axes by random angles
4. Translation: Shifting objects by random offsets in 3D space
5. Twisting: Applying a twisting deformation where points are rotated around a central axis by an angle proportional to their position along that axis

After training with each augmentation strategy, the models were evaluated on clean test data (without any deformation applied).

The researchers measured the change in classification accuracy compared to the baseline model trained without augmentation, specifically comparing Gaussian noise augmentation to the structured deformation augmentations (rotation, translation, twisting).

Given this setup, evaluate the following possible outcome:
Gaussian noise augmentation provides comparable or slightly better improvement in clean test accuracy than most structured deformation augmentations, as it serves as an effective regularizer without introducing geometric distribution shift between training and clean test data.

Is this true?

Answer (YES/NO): NO